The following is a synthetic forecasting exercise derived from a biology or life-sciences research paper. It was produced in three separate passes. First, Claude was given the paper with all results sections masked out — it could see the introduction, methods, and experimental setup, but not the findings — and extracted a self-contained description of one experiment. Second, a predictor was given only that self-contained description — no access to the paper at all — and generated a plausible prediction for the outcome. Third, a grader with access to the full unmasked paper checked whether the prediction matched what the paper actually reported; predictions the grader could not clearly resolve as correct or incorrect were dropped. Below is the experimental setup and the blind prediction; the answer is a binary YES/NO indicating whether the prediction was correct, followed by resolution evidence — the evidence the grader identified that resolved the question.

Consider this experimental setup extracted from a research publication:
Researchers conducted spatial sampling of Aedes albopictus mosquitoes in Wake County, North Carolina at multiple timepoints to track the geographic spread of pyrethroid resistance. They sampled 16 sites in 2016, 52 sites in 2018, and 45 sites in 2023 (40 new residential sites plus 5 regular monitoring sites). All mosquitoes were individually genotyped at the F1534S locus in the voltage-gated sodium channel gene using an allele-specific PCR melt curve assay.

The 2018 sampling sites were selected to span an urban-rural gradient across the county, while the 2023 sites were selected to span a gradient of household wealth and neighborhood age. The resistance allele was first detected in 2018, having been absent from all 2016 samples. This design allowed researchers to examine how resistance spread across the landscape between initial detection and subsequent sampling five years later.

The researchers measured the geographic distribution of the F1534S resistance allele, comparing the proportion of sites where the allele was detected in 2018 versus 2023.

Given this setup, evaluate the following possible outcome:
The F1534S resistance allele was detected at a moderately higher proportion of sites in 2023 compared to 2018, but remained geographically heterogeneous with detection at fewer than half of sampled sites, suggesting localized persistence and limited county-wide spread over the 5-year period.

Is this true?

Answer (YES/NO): NO